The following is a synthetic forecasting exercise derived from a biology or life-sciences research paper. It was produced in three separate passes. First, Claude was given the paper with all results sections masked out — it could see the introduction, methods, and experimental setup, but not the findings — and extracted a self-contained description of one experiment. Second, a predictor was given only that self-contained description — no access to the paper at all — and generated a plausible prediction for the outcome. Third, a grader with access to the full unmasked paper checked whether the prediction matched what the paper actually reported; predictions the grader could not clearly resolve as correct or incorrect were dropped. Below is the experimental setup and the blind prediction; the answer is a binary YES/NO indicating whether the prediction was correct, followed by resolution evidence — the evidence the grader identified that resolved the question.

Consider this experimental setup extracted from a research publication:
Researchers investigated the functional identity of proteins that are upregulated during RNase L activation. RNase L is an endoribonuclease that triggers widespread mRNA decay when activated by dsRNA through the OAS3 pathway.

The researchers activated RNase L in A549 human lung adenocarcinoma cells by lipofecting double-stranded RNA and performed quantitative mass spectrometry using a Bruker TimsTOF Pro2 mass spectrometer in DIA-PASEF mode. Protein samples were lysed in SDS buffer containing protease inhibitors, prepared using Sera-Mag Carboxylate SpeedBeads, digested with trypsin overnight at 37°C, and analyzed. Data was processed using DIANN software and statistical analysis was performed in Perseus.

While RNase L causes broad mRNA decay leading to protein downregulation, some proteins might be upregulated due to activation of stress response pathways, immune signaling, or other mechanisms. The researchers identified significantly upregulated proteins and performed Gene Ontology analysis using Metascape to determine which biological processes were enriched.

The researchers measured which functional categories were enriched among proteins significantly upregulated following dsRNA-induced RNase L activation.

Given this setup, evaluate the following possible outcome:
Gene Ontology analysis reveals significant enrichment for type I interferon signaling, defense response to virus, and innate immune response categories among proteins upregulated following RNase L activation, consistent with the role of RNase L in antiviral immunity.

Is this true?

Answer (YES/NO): YES